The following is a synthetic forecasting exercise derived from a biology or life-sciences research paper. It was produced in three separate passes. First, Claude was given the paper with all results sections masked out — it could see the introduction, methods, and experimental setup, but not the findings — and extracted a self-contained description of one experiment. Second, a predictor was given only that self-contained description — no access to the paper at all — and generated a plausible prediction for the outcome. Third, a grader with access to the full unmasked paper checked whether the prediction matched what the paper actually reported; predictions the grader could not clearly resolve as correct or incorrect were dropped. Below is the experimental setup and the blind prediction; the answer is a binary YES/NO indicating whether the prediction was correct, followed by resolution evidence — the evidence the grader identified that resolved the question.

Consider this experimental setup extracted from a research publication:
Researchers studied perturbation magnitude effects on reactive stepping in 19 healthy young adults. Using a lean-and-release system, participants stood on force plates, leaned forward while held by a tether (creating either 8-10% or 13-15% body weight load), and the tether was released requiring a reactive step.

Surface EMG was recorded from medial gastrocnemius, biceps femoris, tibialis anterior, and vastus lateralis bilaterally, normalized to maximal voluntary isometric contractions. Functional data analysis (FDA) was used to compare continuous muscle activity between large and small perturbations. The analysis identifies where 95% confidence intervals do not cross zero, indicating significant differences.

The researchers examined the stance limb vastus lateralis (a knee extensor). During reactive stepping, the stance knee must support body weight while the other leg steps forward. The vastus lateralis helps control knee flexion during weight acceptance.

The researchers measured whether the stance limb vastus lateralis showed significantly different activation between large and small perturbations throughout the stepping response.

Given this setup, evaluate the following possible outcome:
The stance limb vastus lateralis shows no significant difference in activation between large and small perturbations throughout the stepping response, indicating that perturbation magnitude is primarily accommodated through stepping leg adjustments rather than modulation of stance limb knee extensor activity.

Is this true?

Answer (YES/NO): NO